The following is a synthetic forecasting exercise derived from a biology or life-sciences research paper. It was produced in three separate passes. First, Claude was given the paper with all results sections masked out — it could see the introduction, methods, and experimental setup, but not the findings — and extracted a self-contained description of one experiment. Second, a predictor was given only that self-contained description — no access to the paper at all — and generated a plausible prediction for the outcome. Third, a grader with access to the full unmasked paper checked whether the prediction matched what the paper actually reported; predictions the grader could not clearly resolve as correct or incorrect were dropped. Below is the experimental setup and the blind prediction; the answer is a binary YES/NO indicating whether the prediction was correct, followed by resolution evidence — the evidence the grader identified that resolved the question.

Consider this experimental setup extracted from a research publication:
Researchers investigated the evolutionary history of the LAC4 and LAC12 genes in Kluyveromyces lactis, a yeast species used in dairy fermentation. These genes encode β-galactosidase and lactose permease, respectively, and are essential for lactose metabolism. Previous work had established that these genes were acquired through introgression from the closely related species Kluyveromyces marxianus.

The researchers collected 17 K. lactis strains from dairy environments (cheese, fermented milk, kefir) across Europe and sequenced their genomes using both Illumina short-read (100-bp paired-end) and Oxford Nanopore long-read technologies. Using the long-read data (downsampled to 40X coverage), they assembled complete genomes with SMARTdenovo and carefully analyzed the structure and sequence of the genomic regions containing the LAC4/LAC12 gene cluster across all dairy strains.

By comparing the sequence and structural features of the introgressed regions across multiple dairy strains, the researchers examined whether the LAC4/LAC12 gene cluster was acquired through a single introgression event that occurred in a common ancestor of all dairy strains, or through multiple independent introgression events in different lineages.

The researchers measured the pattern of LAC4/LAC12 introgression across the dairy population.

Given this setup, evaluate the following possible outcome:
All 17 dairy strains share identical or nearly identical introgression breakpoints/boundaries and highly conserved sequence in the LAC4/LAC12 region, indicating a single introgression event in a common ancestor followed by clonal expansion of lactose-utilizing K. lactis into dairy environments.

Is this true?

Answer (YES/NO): NO